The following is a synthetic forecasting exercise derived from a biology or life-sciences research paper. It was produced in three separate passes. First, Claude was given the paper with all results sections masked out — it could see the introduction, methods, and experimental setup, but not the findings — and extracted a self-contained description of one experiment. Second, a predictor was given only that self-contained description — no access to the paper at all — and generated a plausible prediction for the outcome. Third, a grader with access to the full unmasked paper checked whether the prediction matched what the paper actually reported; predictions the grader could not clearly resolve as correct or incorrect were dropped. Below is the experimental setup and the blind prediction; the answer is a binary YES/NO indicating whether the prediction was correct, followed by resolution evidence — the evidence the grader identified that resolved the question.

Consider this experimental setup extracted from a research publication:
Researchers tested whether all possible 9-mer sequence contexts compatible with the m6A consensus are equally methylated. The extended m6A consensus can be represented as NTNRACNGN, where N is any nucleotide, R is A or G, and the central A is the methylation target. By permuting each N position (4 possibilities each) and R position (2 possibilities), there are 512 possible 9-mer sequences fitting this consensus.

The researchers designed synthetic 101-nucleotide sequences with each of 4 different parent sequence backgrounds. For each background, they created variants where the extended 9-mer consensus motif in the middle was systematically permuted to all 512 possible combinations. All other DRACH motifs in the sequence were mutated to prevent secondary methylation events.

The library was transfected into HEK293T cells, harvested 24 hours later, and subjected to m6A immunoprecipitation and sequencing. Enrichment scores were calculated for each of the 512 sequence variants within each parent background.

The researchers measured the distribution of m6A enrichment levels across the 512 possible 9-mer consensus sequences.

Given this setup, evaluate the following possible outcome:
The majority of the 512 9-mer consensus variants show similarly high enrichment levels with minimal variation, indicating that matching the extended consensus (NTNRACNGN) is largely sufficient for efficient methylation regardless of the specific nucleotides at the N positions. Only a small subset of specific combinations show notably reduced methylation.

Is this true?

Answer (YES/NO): NO